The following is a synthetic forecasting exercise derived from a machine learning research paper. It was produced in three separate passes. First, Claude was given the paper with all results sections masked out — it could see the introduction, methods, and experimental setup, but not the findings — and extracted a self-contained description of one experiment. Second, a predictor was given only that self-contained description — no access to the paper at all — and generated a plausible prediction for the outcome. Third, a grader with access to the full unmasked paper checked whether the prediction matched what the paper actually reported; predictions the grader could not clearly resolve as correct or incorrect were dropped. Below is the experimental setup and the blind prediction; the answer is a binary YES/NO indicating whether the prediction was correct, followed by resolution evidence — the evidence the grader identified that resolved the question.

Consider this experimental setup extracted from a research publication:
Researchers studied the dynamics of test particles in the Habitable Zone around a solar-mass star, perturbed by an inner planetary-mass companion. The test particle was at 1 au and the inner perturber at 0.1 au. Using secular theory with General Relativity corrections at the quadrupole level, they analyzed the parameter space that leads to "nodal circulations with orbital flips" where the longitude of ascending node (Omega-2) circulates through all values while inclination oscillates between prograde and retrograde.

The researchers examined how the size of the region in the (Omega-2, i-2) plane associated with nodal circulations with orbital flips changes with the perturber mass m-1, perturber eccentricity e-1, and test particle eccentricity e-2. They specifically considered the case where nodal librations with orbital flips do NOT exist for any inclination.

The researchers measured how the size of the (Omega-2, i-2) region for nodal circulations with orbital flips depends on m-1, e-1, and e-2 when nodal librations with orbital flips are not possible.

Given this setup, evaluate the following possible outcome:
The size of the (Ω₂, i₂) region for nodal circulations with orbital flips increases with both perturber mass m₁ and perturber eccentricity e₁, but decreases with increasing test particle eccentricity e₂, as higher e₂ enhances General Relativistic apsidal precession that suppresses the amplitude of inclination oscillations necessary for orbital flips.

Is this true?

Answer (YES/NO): NO